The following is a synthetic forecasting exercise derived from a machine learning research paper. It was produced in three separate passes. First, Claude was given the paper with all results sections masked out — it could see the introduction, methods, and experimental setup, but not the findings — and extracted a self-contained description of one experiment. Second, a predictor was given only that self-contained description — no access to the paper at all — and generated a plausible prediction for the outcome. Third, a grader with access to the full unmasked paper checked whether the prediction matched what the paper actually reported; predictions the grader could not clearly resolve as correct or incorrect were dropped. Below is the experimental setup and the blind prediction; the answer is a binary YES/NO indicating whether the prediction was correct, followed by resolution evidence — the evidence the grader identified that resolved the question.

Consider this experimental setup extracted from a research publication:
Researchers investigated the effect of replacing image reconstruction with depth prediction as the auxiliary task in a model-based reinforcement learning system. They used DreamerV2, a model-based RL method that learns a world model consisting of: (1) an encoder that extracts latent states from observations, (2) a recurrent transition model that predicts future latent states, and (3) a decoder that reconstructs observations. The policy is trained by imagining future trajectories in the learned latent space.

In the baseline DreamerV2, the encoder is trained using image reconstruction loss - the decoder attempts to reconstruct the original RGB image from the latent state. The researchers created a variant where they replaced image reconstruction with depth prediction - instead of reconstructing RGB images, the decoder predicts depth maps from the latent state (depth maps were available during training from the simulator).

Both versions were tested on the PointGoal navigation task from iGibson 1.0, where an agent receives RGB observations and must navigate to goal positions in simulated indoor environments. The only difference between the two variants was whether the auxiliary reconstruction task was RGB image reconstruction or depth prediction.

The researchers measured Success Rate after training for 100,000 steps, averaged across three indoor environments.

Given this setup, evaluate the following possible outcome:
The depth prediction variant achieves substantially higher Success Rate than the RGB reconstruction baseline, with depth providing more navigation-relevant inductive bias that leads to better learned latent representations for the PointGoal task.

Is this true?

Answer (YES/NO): NO